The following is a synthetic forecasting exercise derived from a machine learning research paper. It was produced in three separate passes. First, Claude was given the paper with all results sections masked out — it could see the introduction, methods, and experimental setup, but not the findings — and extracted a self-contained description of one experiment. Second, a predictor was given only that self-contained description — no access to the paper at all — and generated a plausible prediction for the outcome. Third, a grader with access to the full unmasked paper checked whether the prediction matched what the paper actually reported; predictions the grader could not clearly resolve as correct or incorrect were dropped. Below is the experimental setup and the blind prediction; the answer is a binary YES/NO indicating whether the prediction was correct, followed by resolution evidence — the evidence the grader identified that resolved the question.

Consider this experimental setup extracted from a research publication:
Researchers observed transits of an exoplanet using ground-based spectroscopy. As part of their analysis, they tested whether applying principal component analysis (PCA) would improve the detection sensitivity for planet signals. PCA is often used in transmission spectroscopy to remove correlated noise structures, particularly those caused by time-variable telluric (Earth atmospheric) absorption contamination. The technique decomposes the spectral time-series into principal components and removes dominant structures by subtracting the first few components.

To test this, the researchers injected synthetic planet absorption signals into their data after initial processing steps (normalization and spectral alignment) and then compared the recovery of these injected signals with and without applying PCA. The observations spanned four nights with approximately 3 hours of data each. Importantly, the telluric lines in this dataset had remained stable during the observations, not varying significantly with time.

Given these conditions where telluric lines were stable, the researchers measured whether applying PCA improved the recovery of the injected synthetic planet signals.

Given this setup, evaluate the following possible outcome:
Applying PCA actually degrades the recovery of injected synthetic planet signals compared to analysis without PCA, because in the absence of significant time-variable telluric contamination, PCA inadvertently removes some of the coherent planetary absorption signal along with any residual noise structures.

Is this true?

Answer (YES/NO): NO